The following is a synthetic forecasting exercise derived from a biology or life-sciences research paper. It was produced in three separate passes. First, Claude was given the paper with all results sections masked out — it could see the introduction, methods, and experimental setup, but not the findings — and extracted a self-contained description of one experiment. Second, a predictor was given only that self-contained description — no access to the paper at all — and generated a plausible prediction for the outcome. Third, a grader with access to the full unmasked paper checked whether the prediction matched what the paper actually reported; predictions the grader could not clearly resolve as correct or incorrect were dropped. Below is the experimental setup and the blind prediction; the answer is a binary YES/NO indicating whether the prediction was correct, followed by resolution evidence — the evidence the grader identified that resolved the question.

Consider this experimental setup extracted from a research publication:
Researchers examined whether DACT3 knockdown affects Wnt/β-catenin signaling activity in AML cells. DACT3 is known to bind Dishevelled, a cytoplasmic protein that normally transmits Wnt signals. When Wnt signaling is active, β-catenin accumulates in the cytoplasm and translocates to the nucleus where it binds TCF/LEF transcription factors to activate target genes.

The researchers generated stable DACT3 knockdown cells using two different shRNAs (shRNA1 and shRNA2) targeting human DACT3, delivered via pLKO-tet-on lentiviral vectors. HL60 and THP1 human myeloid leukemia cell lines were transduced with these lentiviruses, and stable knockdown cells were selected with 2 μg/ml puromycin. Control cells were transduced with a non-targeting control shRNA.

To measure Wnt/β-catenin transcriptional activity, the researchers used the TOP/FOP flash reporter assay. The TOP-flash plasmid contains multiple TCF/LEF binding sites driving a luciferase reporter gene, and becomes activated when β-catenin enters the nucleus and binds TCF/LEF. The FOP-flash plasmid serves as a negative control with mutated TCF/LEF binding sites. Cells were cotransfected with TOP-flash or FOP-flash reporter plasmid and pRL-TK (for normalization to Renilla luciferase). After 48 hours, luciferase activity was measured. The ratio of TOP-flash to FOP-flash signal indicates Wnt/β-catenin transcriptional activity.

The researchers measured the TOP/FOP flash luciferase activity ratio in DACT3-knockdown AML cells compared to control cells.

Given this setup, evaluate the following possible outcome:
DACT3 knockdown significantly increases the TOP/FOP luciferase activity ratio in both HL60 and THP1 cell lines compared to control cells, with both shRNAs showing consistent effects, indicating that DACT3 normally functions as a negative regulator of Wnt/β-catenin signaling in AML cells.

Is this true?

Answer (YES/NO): YES